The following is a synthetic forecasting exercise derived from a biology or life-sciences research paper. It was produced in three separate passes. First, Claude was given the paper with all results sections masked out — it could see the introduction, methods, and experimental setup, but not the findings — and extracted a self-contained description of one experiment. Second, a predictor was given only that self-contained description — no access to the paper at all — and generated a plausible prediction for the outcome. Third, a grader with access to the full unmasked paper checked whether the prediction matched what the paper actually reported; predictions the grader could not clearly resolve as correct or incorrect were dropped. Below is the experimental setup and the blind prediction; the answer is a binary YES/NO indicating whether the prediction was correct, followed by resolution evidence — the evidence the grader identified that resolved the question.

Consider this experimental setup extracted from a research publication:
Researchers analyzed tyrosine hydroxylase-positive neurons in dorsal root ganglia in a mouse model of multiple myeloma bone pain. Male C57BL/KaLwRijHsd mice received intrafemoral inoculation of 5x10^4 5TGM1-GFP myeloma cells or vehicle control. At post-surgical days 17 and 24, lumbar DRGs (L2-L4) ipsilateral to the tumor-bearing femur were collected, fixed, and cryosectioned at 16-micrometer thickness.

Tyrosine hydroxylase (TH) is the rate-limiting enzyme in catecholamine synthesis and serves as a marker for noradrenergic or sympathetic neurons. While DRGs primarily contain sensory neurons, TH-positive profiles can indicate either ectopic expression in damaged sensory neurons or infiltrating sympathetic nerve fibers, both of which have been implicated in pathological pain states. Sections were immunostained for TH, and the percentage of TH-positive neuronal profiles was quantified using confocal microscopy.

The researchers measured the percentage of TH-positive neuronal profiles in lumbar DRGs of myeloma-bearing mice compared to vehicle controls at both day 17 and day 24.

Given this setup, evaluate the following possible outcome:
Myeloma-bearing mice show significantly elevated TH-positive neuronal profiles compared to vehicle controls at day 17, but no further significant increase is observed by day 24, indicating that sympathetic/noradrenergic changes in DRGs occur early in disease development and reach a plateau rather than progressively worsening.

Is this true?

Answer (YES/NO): NO